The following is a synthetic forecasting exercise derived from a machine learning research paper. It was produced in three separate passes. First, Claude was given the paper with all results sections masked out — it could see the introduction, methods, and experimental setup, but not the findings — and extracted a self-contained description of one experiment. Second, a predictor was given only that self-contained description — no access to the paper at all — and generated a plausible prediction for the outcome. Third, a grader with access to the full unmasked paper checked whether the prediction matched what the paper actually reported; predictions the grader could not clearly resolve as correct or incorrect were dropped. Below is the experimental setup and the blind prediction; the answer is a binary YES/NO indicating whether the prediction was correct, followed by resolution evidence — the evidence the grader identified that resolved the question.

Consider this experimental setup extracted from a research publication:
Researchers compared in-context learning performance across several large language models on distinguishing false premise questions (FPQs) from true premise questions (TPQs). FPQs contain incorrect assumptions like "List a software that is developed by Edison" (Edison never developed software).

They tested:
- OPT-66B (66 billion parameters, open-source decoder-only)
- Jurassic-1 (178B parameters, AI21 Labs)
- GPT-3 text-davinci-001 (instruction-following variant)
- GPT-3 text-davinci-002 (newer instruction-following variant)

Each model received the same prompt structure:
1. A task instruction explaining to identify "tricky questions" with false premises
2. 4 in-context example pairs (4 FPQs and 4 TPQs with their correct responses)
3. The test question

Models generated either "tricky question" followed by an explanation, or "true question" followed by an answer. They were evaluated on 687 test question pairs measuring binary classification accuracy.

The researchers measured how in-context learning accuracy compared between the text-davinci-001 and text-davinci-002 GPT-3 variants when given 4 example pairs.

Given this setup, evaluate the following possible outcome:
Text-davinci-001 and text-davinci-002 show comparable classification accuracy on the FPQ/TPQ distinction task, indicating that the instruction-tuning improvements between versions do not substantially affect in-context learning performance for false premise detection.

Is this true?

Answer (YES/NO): NO